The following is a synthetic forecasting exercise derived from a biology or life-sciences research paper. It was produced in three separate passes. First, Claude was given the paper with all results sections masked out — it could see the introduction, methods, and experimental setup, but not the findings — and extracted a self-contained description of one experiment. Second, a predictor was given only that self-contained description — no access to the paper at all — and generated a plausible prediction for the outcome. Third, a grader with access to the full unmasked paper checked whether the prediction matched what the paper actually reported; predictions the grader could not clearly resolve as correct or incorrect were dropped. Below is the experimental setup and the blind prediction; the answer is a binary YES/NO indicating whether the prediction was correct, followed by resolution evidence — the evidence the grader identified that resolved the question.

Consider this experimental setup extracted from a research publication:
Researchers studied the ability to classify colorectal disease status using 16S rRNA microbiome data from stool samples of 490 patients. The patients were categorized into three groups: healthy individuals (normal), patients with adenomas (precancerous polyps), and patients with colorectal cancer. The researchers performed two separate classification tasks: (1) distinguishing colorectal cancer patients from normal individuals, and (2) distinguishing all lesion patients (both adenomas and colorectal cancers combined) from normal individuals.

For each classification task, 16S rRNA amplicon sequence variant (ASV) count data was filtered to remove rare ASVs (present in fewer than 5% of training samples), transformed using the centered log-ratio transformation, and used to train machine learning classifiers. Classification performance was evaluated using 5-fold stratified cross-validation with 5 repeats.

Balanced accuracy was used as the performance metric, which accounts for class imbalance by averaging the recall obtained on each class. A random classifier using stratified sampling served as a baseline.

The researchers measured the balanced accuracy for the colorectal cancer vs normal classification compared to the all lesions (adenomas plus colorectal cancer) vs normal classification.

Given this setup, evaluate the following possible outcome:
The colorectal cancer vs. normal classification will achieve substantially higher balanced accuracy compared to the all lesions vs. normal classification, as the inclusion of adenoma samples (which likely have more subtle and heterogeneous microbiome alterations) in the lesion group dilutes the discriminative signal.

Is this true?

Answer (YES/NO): YES